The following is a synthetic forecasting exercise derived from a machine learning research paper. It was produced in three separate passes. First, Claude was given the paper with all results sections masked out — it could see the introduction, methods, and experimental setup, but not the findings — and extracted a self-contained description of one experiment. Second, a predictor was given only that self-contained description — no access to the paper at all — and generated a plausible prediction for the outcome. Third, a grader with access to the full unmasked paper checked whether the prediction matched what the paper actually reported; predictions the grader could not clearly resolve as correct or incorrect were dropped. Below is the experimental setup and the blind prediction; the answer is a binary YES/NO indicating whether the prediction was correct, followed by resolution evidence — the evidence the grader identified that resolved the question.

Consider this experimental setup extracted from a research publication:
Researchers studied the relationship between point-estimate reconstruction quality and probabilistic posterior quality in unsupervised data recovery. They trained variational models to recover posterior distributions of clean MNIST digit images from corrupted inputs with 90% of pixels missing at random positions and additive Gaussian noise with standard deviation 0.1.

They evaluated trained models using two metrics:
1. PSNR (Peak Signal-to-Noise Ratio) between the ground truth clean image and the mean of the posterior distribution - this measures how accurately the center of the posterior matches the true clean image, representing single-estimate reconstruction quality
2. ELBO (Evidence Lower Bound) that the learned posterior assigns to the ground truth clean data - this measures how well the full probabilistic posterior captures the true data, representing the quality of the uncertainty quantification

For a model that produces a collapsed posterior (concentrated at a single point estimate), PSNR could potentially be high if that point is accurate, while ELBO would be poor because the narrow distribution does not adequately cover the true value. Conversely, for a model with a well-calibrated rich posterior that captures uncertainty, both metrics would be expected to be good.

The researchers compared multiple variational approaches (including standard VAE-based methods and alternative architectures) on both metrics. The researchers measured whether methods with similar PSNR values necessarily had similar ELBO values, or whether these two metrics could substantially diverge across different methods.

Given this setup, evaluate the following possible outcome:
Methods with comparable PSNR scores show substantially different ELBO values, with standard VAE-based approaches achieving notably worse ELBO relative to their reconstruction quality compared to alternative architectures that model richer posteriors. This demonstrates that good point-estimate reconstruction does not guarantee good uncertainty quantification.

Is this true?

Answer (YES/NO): YES